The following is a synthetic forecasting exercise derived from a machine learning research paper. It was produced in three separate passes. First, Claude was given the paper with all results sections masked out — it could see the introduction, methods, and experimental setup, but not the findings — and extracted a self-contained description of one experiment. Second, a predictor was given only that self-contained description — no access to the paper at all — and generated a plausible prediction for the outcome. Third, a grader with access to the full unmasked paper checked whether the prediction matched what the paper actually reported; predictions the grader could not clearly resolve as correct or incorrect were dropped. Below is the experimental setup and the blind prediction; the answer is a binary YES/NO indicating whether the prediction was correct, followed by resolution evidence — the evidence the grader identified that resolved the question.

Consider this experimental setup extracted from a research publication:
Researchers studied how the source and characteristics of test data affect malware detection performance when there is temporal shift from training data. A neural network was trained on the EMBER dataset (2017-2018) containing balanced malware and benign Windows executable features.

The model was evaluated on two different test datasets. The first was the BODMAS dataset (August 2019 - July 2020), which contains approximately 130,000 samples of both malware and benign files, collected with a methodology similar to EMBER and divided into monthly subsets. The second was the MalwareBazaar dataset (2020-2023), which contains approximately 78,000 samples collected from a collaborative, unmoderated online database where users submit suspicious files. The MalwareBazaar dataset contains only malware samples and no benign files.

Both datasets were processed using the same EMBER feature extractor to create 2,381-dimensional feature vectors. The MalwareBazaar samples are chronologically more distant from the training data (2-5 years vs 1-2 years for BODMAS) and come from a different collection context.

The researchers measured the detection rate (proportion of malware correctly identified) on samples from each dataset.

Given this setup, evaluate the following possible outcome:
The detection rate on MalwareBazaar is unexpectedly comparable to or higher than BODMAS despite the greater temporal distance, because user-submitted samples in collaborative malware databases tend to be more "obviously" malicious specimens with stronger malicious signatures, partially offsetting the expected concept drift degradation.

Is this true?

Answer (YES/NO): NO